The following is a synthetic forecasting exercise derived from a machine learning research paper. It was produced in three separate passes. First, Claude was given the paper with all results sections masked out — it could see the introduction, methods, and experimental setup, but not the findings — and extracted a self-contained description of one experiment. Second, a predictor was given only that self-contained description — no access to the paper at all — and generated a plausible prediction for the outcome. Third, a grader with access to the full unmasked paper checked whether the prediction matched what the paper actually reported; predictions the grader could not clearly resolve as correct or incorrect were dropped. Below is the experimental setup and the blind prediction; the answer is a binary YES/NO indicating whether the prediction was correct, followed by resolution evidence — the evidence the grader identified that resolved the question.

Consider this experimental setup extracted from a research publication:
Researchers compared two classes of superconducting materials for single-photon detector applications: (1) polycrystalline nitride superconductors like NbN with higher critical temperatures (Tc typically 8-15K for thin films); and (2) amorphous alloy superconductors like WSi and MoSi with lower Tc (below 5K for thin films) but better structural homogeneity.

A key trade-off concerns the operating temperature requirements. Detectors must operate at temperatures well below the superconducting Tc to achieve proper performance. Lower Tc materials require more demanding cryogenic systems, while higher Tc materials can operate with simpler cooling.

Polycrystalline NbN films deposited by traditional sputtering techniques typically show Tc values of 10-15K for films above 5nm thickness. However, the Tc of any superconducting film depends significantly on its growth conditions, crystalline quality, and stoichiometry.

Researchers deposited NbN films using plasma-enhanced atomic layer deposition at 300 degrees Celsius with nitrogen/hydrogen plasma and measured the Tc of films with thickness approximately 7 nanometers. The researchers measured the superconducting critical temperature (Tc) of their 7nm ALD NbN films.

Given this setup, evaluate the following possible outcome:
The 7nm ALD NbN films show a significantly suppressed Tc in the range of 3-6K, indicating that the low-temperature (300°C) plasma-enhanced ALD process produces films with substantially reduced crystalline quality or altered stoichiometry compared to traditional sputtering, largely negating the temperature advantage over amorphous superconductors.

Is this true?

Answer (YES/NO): NO